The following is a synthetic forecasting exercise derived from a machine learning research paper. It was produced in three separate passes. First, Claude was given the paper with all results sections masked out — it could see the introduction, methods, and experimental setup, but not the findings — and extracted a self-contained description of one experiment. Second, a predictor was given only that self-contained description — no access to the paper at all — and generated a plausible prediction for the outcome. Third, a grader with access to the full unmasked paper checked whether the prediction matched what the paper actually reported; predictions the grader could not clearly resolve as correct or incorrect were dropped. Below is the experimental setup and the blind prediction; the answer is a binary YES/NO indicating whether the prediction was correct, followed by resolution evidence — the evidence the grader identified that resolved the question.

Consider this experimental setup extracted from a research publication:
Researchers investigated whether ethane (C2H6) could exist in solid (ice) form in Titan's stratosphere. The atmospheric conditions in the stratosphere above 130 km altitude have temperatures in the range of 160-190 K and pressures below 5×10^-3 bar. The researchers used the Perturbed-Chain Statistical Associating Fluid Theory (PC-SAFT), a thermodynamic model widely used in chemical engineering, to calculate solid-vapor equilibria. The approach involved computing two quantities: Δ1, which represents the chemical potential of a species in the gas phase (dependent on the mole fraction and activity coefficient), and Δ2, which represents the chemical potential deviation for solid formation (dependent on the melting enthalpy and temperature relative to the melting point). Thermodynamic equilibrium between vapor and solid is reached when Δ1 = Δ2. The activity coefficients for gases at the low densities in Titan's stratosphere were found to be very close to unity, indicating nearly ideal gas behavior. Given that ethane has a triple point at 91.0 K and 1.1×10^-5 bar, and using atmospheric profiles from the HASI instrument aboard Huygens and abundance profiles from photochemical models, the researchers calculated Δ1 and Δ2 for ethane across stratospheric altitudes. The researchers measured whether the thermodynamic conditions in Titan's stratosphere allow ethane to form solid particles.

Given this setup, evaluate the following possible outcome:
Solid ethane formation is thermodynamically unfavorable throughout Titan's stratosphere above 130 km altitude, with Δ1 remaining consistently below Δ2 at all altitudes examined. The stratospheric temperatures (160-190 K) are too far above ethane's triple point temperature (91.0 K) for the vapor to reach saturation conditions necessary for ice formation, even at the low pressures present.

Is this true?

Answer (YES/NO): YES